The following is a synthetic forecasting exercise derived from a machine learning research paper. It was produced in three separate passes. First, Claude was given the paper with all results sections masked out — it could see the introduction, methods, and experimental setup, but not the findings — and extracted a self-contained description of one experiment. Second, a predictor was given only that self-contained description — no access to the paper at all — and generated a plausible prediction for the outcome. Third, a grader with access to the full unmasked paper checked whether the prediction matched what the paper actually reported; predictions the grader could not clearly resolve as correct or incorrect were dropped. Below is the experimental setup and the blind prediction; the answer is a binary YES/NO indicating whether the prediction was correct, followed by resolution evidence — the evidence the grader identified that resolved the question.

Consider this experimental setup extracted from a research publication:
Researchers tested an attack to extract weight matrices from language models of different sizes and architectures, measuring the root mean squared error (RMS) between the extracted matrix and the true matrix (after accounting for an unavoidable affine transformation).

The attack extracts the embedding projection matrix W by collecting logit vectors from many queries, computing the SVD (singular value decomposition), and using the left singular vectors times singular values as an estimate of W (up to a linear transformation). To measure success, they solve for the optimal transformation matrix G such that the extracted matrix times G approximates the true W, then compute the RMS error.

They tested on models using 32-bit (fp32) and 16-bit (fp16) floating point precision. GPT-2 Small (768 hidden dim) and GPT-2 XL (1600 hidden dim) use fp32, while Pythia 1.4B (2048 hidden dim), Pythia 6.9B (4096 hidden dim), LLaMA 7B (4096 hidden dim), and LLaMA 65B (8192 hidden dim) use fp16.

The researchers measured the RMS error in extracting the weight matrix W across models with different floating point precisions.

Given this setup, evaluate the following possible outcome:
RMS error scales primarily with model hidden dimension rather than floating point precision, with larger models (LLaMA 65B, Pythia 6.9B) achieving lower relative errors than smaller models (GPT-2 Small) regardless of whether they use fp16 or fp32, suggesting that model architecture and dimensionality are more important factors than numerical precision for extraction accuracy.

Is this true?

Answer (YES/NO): NO